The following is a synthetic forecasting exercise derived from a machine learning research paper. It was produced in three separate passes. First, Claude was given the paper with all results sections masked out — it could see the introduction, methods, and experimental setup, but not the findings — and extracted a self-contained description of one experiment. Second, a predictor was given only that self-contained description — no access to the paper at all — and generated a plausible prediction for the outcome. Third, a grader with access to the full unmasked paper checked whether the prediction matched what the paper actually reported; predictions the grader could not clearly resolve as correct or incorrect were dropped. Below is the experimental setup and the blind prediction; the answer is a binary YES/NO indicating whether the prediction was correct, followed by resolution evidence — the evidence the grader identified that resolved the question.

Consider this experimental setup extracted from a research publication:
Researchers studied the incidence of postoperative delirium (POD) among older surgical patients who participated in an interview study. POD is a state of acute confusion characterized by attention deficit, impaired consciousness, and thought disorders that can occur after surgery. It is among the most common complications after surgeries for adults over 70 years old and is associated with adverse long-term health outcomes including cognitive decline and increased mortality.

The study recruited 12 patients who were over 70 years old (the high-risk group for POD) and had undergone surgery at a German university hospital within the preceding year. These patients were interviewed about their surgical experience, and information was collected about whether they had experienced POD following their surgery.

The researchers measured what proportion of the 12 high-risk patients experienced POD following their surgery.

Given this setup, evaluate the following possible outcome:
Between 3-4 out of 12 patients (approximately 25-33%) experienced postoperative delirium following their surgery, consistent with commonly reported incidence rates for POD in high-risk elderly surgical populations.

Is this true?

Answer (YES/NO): YES